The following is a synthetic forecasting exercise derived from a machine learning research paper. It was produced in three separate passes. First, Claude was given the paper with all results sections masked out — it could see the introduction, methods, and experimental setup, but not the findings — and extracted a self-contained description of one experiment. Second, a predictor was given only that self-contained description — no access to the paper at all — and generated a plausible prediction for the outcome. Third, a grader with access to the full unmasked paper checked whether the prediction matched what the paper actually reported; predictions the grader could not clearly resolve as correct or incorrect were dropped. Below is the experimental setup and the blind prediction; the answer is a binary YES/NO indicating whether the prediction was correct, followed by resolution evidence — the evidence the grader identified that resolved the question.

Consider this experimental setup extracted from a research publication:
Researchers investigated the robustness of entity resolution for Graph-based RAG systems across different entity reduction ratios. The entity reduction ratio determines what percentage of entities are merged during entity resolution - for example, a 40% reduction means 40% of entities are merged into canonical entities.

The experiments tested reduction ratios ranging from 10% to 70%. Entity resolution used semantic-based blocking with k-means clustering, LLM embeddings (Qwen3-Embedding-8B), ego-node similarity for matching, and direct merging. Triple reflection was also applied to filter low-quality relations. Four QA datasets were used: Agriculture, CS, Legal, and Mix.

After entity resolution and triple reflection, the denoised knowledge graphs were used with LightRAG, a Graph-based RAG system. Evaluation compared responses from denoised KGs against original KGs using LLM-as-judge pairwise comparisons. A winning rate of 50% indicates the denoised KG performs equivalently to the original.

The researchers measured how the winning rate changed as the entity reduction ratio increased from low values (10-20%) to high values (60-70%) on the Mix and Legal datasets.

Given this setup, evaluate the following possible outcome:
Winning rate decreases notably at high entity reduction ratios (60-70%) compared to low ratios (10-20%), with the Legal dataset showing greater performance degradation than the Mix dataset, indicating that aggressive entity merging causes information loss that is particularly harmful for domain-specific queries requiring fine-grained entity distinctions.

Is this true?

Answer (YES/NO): NO